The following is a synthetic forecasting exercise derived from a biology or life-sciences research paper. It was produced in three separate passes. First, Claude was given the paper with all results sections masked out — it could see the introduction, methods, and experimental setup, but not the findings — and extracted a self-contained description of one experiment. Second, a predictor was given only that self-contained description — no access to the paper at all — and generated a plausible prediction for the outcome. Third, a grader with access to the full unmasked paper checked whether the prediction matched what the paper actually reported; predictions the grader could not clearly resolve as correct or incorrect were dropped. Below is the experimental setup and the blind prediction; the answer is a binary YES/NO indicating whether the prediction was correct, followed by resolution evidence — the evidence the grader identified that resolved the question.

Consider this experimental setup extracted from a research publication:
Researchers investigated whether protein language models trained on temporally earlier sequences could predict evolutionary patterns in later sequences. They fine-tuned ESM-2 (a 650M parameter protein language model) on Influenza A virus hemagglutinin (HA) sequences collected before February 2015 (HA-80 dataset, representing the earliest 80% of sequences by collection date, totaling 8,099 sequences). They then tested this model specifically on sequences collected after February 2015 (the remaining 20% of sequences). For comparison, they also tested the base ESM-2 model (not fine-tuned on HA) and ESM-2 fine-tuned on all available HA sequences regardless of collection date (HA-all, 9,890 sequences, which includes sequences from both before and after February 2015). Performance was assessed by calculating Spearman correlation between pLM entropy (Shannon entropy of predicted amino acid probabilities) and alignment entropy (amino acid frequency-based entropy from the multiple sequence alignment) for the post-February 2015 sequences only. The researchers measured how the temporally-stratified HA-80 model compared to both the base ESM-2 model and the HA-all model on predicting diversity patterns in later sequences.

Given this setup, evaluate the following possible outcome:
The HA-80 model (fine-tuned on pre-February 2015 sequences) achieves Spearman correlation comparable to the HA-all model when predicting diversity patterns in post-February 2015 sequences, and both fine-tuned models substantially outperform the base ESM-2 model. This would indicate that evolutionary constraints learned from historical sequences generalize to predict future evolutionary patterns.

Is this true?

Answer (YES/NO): YES